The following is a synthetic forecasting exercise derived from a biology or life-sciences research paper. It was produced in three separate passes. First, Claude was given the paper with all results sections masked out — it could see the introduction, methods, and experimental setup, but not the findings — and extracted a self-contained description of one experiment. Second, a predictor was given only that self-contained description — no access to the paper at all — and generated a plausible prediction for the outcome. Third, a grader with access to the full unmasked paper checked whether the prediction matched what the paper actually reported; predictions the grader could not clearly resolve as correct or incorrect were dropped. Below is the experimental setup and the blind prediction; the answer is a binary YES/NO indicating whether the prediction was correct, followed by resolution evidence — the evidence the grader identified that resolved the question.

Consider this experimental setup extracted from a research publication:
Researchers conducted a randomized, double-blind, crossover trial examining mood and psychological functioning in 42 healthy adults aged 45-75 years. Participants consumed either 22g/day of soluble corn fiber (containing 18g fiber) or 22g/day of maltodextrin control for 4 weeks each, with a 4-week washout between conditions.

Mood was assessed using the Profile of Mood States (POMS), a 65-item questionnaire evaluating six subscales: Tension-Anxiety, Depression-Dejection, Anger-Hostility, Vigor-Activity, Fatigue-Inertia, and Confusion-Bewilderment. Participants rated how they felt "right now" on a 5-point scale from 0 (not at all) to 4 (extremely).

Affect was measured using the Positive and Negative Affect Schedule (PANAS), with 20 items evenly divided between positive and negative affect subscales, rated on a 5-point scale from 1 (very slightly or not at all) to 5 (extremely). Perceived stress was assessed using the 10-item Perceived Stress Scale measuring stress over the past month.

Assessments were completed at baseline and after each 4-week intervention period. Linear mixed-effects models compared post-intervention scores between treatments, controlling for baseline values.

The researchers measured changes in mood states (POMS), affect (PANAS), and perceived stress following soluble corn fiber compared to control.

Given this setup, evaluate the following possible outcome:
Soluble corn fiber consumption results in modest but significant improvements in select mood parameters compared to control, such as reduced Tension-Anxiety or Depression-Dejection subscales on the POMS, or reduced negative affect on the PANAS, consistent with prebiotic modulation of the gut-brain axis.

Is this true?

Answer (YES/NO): NO